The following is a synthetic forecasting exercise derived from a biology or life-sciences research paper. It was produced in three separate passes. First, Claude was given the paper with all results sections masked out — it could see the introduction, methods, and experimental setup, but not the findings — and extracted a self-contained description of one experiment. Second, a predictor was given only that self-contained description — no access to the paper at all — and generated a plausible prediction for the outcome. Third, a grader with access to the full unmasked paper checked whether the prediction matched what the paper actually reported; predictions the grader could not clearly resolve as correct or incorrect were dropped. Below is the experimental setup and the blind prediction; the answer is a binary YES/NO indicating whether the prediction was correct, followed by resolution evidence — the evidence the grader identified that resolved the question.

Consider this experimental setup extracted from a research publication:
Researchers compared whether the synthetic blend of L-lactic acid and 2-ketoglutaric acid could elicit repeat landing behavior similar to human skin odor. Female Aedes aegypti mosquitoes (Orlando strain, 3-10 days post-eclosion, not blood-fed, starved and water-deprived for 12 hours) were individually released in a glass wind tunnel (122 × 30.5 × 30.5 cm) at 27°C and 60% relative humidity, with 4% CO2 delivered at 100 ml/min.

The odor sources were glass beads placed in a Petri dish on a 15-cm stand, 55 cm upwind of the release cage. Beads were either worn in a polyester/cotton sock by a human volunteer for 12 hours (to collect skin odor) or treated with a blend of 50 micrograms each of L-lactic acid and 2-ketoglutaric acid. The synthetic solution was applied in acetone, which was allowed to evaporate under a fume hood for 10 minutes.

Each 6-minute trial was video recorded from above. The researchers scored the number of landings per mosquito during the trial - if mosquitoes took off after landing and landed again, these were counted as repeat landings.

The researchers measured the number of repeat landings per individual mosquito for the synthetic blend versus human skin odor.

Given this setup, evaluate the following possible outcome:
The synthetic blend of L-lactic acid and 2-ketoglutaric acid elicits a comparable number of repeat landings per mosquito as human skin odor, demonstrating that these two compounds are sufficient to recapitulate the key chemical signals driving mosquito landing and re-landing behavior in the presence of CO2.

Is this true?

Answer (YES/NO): YES